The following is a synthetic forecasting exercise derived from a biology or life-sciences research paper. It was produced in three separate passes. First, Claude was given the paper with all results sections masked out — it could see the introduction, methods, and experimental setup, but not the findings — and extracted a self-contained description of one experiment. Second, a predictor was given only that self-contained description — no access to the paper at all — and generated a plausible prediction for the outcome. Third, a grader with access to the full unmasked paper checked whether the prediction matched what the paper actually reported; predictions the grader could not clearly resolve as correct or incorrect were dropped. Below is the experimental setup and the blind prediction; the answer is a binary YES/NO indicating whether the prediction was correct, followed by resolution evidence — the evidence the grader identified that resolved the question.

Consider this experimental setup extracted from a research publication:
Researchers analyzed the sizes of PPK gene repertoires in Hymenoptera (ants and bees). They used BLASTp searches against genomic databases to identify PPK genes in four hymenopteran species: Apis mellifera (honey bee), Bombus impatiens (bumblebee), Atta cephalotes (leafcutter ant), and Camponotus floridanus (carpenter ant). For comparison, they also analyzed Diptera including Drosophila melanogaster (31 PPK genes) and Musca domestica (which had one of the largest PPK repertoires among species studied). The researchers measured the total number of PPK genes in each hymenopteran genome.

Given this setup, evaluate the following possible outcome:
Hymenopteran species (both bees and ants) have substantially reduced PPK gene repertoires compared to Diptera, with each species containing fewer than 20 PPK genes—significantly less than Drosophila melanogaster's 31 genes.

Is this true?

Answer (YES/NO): YES